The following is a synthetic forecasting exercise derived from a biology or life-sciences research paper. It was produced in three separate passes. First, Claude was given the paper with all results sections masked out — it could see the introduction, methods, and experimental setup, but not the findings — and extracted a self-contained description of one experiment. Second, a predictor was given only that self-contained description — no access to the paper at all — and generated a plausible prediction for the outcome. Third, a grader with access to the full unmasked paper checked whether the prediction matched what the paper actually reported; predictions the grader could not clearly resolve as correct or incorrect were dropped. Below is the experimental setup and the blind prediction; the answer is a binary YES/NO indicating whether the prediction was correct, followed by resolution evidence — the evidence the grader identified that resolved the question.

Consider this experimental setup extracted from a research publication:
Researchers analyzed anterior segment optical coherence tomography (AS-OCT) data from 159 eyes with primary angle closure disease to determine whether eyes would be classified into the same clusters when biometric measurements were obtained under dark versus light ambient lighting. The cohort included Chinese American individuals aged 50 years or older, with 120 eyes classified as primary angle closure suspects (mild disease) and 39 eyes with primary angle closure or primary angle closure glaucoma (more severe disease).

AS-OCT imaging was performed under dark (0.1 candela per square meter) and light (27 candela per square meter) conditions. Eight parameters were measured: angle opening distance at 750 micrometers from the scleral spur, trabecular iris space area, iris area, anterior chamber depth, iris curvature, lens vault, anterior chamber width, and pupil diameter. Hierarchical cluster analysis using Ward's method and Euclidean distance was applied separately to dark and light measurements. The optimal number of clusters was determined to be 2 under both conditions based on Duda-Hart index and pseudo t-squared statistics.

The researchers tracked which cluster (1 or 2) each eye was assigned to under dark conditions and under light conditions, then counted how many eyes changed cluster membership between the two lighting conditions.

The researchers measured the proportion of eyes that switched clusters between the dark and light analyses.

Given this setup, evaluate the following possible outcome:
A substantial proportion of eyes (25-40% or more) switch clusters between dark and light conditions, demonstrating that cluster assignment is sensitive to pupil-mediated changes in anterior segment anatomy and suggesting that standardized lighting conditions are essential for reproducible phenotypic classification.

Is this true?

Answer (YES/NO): NO